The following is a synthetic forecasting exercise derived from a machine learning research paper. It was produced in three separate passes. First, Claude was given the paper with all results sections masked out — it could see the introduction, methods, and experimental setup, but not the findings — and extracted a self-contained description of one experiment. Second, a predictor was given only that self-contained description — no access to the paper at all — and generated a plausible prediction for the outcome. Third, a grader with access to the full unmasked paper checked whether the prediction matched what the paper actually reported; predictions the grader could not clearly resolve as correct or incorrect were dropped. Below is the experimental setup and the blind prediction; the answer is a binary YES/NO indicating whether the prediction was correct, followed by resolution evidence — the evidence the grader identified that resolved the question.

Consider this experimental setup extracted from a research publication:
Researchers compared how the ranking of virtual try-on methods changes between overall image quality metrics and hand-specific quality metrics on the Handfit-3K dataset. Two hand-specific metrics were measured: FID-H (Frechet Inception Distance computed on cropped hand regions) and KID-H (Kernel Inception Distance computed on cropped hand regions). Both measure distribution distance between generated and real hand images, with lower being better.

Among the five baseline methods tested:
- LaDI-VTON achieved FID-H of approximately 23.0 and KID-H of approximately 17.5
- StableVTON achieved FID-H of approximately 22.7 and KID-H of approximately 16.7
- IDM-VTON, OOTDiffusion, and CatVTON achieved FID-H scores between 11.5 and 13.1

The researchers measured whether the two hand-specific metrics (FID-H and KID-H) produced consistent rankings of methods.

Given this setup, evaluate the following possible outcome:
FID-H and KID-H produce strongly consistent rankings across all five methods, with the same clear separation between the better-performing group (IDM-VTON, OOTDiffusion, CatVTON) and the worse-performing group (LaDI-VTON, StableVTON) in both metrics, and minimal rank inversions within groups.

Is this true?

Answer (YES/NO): NO